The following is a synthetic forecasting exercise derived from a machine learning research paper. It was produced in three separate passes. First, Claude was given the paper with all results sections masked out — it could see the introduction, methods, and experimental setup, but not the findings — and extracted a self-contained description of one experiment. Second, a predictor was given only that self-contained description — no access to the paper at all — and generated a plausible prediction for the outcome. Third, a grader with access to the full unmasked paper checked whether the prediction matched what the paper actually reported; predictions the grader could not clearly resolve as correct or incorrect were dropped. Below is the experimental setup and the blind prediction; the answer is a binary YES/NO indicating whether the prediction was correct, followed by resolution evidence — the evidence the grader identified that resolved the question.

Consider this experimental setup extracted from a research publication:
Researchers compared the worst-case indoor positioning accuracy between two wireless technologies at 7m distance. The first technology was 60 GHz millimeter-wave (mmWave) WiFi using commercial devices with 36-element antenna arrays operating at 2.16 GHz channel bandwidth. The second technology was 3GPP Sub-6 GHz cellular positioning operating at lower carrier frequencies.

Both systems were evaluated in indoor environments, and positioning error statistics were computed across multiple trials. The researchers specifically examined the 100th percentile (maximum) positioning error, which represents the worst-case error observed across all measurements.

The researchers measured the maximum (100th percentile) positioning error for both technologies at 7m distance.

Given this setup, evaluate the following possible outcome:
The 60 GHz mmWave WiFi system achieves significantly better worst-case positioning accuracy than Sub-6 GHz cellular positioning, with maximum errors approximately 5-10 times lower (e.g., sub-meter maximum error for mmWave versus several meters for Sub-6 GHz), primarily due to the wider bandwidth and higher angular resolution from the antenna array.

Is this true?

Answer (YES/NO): NO